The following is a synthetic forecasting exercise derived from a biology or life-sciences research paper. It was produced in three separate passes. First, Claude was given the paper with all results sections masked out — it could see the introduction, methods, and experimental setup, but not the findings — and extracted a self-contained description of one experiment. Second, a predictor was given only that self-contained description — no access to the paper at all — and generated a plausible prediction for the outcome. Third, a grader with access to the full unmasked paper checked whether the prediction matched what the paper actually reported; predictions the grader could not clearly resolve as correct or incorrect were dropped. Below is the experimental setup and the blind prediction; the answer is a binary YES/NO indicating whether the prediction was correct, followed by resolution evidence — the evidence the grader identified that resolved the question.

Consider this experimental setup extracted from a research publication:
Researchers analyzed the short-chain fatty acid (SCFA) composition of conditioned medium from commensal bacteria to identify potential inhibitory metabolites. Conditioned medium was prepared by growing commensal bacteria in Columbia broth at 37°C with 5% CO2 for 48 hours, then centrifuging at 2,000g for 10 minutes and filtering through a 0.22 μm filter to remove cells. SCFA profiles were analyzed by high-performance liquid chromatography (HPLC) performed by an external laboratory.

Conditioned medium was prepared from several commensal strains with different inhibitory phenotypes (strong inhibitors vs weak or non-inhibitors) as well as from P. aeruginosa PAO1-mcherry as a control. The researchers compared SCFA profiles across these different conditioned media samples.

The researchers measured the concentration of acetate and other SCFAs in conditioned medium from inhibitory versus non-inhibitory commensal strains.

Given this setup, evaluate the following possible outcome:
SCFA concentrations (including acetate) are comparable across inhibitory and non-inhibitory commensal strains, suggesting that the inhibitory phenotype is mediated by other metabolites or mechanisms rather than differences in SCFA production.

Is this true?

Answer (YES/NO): NO